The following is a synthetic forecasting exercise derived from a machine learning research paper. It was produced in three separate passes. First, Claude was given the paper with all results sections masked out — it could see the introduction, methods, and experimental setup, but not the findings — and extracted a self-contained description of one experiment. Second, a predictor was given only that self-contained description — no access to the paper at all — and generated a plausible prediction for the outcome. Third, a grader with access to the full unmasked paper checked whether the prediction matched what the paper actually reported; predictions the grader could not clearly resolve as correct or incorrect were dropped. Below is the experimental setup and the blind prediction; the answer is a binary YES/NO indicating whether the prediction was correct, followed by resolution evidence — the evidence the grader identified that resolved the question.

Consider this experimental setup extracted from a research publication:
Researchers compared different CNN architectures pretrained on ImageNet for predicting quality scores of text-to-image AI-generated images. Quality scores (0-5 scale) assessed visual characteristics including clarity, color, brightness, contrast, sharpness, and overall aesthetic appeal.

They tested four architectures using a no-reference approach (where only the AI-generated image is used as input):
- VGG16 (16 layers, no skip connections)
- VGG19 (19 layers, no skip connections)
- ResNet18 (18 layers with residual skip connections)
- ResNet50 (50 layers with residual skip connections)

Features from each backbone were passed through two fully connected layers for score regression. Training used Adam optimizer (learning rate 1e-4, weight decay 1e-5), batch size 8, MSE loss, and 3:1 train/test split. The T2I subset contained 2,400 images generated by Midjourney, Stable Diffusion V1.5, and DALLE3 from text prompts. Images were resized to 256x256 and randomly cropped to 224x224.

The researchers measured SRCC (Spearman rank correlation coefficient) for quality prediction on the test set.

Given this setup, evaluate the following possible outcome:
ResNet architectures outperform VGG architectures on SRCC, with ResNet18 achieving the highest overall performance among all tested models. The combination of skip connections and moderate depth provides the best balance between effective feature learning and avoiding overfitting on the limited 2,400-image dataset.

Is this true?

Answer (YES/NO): NO